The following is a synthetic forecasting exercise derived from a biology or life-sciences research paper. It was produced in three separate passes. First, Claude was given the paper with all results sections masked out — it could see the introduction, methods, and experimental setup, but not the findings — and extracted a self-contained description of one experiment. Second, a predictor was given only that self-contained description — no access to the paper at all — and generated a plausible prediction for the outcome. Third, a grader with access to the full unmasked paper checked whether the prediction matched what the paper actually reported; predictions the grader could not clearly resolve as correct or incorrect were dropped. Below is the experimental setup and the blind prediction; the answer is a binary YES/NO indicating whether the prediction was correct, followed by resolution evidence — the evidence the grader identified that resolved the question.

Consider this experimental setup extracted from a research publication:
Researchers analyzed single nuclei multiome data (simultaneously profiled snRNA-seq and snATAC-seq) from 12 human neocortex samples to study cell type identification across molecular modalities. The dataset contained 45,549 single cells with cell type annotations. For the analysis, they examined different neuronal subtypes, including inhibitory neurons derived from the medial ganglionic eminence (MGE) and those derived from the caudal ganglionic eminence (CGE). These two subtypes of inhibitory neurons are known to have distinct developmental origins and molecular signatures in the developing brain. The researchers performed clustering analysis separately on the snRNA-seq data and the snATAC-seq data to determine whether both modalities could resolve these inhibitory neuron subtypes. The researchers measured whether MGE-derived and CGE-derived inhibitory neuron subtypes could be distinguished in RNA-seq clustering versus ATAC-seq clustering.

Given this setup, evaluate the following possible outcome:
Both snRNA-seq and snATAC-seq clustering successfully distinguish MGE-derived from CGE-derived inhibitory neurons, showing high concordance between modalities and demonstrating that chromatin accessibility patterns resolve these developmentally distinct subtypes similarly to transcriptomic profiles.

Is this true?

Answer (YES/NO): NO